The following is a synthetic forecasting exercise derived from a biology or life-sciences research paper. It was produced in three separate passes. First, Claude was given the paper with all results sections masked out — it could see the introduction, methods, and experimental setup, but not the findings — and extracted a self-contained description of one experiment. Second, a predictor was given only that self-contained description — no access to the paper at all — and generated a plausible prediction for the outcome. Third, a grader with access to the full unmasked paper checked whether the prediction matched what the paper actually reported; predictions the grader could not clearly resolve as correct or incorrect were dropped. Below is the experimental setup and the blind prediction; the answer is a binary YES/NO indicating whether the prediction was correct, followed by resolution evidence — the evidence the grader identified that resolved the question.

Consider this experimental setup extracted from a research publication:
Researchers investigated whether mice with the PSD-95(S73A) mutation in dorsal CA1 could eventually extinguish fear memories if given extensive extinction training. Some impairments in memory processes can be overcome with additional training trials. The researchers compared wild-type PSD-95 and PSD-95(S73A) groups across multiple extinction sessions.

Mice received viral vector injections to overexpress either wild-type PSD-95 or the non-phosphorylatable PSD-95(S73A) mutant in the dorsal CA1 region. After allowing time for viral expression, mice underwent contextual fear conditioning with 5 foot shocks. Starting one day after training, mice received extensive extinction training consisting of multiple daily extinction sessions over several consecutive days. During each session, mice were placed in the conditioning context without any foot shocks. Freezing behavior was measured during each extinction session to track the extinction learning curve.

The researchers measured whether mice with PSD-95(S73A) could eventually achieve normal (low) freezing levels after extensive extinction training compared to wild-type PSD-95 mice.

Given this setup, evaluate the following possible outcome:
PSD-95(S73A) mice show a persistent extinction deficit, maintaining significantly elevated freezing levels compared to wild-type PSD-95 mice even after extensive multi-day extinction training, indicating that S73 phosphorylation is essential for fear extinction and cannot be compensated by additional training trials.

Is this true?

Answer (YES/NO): YES